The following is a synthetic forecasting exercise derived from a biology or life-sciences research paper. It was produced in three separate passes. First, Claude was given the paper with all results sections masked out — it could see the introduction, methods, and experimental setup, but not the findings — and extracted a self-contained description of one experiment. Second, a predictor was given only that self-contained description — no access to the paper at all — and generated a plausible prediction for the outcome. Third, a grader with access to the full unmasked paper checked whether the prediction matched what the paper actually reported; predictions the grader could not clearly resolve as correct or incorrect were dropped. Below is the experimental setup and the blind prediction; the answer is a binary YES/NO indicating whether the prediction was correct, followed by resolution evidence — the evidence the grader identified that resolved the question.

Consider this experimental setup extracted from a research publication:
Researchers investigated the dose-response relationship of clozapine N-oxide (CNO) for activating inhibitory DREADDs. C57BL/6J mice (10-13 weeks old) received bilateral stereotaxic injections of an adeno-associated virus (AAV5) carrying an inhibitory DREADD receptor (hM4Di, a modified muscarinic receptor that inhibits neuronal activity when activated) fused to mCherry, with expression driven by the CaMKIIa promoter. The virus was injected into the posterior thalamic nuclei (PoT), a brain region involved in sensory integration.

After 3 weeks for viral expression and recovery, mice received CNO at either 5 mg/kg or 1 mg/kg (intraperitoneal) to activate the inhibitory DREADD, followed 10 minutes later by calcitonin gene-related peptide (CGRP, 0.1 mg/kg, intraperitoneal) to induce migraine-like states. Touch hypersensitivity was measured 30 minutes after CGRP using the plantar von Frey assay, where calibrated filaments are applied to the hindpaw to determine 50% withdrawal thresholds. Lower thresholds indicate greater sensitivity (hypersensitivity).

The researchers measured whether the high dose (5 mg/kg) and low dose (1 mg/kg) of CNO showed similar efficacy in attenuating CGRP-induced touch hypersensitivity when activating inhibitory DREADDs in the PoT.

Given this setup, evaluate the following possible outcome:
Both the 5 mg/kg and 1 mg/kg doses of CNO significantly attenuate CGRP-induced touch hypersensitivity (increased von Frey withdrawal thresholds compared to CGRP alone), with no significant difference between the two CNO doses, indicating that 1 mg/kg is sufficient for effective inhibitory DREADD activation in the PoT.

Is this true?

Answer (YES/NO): NO